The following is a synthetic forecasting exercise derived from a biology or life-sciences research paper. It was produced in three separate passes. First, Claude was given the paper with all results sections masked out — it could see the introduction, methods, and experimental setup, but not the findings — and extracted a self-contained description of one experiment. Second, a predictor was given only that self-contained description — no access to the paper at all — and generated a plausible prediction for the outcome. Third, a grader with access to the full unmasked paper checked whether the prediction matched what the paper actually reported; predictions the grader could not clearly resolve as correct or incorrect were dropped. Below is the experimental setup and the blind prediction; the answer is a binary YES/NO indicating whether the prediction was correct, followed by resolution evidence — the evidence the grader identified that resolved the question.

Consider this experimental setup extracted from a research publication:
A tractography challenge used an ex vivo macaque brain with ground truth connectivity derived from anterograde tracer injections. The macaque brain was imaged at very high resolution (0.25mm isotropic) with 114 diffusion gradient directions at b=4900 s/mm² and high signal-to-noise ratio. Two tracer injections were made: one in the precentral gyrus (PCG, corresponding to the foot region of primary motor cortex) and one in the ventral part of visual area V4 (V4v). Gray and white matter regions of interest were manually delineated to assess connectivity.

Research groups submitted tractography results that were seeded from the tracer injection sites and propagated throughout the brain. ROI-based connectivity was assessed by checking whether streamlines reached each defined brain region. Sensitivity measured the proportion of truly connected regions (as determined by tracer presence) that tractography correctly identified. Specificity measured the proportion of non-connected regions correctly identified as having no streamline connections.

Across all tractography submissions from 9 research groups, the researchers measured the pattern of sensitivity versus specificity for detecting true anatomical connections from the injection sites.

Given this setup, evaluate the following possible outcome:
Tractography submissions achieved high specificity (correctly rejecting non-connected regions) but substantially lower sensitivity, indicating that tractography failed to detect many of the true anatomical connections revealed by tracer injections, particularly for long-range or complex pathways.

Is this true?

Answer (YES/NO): YES